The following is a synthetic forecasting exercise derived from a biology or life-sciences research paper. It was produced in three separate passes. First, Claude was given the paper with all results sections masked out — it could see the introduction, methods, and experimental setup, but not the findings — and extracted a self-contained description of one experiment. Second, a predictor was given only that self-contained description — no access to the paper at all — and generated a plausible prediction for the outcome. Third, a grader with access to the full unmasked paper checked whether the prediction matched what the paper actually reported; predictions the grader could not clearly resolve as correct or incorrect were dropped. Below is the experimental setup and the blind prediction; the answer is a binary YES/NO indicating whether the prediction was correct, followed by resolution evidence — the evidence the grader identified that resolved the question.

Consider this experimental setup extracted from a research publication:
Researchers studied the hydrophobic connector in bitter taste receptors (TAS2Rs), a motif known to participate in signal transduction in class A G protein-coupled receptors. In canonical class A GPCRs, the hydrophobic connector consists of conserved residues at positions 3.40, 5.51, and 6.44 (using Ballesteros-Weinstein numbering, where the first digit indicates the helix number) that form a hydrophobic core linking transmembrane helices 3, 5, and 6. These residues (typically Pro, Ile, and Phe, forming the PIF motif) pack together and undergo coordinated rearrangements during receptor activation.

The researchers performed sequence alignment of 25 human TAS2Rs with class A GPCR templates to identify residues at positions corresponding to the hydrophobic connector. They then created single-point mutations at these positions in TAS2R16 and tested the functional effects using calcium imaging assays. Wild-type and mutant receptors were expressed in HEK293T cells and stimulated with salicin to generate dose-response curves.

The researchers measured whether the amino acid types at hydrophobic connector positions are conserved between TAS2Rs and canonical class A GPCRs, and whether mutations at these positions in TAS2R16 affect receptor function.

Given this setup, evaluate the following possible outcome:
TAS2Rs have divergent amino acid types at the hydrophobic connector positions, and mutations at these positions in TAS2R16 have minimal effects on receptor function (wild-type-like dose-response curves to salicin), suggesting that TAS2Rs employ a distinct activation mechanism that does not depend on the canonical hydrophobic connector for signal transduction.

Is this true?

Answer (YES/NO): NO